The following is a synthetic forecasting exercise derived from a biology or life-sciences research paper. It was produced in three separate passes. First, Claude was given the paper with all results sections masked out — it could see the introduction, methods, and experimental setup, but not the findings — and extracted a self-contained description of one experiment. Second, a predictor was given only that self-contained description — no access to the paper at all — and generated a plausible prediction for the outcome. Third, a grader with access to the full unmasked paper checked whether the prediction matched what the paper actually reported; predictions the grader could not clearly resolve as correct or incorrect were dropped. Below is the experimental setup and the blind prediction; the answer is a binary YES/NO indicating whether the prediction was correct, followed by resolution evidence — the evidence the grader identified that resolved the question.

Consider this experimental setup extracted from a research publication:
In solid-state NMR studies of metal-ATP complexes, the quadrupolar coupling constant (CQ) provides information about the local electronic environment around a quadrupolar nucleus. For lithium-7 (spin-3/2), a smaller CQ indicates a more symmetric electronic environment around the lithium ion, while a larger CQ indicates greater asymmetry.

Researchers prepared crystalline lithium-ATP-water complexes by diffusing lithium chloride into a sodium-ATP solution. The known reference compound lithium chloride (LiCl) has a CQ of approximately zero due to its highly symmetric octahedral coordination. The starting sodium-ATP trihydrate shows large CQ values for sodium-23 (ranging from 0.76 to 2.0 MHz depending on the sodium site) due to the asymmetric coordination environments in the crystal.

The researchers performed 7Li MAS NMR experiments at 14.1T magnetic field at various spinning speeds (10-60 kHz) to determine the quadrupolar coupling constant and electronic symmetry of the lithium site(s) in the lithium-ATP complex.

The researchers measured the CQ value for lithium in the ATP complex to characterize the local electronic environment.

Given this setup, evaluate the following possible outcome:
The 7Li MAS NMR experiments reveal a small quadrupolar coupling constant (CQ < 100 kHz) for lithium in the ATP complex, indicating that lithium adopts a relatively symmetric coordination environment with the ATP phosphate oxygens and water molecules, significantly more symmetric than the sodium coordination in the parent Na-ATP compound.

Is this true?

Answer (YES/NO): YES